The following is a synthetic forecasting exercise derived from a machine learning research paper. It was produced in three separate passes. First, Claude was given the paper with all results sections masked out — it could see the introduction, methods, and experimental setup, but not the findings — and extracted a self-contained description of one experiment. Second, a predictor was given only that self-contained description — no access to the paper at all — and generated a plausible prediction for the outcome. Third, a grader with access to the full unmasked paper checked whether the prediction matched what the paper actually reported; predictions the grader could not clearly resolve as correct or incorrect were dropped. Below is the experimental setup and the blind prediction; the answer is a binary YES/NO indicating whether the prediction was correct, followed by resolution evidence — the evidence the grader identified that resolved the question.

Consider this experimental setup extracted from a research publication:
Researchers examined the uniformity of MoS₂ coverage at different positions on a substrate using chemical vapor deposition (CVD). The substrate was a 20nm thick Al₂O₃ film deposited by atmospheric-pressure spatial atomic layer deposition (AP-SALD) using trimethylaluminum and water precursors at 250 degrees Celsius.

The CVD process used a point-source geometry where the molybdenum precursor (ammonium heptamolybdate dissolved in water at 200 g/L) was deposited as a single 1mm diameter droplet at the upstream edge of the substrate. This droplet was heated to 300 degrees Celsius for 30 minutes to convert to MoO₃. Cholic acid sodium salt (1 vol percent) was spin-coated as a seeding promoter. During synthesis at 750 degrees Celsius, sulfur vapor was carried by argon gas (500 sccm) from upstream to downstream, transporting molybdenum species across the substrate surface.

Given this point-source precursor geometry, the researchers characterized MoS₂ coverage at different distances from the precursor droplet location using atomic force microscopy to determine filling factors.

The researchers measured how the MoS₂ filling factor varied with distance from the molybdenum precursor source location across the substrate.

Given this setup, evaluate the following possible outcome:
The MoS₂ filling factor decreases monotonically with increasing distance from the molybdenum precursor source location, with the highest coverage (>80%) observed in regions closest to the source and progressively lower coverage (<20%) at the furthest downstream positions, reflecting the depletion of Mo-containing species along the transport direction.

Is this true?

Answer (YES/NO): NO